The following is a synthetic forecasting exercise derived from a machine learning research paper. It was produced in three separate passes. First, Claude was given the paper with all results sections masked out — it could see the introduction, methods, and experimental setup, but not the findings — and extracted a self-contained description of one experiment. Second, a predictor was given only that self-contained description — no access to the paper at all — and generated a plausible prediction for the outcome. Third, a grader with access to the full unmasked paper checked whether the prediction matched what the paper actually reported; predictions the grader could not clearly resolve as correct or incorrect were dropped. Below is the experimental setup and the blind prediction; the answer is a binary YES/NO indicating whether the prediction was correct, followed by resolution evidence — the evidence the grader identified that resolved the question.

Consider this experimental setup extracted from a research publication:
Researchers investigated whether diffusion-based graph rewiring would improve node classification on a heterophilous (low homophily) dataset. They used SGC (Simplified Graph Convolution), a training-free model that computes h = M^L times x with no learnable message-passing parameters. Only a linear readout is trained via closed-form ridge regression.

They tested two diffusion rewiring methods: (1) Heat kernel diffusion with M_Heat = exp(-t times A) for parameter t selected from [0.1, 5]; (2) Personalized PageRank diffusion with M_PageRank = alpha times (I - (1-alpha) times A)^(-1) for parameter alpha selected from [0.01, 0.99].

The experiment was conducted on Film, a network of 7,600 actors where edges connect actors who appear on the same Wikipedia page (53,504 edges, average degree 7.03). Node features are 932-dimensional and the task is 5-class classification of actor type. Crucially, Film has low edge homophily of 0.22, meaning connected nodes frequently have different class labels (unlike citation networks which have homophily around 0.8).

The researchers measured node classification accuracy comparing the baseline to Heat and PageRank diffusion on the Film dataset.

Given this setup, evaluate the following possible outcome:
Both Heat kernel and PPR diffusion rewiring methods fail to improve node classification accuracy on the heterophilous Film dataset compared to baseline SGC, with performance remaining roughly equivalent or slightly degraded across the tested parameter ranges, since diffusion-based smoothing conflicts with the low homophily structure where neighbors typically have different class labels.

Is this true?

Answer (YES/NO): NO